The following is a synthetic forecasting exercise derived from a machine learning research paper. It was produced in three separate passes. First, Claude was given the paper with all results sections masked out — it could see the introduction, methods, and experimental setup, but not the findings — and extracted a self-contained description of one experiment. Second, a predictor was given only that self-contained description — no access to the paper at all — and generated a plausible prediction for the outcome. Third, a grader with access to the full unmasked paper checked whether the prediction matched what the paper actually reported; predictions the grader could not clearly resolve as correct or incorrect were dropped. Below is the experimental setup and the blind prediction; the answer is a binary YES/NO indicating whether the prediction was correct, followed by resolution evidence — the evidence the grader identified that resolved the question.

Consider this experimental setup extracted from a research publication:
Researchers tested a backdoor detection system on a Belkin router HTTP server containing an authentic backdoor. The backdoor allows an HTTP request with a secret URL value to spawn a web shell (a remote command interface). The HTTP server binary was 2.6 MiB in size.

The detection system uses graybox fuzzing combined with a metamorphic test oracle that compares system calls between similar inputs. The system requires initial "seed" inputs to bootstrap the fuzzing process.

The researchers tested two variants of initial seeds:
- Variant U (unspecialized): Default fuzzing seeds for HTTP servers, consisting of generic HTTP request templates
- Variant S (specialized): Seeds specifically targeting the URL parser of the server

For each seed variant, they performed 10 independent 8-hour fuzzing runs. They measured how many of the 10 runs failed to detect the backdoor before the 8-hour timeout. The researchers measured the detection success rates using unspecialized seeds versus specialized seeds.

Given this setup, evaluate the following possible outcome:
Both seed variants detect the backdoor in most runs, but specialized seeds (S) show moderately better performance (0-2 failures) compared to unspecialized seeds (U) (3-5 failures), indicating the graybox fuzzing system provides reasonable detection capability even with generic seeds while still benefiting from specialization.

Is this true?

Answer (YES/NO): NO